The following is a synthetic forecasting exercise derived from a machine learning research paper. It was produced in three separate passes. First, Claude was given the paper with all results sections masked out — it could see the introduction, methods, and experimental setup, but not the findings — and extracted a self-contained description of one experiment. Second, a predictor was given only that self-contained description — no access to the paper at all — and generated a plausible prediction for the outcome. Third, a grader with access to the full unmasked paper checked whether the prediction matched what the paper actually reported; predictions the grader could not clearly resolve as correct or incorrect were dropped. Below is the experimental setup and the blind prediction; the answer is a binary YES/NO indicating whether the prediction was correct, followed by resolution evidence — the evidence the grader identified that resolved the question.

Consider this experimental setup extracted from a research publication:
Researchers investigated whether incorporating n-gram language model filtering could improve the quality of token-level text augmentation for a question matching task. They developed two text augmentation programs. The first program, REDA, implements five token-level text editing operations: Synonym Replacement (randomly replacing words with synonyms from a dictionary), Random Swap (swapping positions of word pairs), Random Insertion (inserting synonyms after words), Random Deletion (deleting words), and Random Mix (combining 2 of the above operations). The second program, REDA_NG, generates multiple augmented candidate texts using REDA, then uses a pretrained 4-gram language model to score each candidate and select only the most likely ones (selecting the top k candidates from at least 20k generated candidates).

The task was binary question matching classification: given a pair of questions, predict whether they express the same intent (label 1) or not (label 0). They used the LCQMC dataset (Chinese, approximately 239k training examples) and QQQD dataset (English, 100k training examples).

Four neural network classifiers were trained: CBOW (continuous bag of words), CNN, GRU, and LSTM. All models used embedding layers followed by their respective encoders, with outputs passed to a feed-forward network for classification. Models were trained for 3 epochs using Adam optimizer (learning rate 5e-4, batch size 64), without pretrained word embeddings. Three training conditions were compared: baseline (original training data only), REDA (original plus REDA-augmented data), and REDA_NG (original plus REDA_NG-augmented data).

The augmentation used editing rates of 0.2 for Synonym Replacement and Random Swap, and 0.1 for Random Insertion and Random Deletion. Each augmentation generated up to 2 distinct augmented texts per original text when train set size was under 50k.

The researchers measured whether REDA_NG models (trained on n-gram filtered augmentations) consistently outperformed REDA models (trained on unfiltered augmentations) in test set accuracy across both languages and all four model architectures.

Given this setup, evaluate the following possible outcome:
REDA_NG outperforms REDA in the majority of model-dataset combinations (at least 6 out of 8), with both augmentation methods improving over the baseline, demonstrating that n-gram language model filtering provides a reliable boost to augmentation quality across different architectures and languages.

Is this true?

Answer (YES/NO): NO